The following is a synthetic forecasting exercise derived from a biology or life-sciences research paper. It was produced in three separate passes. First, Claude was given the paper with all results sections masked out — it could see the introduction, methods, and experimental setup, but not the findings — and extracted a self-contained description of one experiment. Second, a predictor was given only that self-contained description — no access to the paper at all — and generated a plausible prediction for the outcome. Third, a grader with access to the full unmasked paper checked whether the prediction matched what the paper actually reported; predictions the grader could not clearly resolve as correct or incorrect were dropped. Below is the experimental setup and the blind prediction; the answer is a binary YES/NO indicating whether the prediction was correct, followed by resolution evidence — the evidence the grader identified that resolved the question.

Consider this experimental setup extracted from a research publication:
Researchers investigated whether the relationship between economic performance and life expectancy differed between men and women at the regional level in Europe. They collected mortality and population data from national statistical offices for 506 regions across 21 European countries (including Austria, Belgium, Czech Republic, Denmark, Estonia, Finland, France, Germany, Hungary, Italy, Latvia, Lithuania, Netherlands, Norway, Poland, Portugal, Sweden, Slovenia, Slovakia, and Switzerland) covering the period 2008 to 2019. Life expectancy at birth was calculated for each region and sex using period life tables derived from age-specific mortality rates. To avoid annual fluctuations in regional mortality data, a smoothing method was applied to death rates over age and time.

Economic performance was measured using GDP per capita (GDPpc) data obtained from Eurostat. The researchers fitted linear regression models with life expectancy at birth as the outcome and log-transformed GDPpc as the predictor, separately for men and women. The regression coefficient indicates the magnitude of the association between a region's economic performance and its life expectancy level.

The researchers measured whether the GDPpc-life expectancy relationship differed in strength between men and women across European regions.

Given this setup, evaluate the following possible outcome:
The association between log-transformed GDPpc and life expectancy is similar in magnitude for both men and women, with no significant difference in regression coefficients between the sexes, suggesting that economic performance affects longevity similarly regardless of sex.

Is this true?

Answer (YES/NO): NO